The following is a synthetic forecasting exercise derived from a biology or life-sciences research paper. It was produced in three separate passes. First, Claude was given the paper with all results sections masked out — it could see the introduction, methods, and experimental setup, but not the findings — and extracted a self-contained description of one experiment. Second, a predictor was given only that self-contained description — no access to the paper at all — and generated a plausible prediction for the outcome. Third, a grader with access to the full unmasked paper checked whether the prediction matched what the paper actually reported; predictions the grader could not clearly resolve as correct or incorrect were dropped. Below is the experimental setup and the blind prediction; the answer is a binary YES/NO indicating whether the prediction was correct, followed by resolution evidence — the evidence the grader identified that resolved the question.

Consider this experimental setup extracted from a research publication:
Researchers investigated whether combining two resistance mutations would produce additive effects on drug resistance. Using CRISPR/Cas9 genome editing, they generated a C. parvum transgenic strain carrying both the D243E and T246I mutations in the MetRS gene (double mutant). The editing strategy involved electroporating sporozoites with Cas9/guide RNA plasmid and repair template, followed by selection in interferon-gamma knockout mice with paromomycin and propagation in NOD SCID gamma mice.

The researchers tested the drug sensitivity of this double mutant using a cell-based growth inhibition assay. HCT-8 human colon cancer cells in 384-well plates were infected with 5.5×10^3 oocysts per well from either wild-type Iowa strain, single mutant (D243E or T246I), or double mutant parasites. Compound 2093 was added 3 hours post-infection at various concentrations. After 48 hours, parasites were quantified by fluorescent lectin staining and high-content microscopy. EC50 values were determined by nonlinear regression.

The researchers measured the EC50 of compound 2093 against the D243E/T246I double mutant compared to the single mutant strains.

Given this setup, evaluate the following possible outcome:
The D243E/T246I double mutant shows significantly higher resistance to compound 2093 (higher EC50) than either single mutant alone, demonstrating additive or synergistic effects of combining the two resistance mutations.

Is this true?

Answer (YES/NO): NO